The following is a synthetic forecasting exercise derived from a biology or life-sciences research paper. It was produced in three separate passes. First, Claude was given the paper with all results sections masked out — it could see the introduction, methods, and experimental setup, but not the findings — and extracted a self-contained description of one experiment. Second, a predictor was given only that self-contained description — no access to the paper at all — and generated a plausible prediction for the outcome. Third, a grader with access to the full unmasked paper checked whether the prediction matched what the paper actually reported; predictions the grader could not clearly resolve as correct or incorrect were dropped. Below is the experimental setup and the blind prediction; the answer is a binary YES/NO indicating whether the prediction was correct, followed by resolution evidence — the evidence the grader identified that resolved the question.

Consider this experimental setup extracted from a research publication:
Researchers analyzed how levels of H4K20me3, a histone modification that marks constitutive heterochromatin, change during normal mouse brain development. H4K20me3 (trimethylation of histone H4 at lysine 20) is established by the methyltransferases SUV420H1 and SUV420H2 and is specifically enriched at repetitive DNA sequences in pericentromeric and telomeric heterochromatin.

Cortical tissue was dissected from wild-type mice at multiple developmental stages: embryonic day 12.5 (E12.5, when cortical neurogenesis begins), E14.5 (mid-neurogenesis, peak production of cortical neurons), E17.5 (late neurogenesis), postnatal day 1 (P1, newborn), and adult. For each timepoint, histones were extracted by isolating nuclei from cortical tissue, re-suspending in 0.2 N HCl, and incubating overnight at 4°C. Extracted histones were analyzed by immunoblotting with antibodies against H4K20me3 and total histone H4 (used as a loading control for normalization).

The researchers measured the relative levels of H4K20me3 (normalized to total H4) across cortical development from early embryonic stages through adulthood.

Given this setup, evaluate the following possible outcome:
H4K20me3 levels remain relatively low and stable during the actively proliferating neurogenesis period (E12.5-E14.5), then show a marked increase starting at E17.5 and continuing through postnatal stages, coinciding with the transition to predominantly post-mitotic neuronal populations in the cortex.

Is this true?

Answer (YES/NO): NO